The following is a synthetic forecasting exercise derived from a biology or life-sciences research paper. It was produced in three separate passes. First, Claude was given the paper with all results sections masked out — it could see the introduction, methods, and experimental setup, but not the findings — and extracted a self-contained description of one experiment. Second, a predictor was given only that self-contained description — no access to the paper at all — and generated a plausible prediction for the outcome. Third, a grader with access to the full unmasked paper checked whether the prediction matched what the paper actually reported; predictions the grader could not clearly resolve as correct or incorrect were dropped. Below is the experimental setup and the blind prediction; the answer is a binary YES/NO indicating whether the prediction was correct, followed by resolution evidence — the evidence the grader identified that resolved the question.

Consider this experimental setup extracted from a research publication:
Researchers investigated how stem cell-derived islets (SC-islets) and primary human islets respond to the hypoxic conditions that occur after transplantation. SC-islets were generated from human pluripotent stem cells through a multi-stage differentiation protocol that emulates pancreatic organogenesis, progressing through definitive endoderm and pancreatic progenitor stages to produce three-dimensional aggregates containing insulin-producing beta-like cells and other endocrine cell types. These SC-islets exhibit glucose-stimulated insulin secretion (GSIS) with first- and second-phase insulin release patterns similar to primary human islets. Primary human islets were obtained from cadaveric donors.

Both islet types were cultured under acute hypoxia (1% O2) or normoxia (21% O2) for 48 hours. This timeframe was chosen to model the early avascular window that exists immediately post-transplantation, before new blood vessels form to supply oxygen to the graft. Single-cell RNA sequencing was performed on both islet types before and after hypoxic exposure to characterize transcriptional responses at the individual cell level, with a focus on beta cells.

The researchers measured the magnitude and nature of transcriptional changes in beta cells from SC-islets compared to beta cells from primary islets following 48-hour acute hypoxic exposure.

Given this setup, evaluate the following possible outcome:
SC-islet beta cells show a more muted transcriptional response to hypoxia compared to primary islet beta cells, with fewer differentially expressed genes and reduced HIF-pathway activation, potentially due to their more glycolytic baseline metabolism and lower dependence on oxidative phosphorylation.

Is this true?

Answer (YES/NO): NO